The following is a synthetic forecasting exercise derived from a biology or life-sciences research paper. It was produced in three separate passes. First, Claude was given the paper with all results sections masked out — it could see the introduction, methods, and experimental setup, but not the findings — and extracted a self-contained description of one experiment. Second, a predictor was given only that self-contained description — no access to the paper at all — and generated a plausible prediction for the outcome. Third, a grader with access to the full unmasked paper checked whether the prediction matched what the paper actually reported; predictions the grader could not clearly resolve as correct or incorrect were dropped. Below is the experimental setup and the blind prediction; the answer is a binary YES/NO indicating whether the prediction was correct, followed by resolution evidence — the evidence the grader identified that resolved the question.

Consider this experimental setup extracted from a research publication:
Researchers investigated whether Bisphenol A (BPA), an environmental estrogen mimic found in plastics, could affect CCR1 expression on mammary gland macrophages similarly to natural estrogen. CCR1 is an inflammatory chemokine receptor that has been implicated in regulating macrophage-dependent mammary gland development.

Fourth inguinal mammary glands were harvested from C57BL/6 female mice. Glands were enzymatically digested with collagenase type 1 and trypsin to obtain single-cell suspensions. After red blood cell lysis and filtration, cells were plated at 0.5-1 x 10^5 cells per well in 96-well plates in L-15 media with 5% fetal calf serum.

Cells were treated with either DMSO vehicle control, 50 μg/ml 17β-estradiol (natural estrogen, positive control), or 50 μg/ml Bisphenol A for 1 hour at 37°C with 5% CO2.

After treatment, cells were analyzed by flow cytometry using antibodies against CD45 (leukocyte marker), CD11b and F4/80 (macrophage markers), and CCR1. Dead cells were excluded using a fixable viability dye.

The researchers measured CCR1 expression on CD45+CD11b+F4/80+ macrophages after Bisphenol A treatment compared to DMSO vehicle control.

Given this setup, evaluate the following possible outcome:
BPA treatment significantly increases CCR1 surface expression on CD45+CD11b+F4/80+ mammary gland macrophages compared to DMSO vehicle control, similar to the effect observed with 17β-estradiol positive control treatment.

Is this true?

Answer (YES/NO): YES